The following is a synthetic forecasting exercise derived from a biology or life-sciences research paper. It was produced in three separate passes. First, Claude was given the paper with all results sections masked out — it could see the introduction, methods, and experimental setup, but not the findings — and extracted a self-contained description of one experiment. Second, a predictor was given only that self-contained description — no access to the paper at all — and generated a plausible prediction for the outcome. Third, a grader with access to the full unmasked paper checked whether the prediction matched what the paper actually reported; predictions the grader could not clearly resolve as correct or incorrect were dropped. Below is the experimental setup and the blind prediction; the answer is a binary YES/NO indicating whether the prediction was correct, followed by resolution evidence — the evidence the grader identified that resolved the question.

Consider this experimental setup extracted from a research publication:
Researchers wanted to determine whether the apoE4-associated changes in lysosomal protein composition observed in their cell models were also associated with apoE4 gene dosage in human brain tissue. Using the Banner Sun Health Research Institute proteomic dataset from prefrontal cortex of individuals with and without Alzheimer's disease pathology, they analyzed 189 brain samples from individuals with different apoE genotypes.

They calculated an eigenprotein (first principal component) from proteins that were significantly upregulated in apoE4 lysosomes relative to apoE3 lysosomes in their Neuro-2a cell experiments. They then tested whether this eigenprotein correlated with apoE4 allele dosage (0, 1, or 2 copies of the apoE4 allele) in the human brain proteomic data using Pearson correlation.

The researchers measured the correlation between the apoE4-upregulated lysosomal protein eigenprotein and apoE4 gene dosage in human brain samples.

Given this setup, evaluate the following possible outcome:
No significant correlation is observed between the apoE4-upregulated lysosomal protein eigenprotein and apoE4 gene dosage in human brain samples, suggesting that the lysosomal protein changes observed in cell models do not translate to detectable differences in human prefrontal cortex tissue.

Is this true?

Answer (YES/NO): NO